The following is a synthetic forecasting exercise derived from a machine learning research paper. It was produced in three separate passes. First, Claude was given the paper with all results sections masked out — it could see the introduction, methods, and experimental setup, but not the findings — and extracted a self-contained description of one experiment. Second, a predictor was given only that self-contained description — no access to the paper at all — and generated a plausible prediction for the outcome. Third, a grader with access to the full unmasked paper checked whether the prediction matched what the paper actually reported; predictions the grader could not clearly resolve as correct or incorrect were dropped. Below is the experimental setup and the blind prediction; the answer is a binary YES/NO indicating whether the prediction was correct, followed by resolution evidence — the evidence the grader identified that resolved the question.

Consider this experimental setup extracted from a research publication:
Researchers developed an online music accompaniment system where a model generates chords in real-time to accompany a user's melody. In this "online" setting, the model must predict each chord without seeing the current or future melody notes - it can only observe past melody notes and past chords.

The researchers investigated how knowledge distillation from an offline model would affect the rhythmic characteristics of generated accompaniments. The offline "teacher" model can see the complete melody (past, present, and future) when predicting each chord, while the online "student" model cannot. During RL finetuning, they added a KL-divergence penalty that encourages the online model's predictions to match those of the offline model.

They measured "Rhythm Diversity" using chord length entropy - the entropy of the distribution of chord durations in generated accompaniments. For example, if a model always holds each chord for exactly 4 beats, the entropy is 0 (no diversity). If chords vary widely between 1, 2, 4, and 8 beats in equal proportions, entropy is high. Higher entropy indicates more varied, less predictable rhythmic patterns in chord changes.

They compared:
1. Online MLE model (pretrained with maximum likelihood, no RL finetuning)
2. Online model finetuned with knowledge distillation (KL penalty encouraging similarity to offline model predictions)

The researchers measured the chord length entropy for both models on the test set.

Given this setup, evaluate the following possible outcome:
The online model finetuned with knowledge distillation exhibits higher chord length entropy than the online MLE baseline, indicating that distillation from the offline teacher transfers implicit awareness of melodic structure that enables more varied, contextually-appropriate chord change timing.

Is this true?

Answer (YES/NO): NO